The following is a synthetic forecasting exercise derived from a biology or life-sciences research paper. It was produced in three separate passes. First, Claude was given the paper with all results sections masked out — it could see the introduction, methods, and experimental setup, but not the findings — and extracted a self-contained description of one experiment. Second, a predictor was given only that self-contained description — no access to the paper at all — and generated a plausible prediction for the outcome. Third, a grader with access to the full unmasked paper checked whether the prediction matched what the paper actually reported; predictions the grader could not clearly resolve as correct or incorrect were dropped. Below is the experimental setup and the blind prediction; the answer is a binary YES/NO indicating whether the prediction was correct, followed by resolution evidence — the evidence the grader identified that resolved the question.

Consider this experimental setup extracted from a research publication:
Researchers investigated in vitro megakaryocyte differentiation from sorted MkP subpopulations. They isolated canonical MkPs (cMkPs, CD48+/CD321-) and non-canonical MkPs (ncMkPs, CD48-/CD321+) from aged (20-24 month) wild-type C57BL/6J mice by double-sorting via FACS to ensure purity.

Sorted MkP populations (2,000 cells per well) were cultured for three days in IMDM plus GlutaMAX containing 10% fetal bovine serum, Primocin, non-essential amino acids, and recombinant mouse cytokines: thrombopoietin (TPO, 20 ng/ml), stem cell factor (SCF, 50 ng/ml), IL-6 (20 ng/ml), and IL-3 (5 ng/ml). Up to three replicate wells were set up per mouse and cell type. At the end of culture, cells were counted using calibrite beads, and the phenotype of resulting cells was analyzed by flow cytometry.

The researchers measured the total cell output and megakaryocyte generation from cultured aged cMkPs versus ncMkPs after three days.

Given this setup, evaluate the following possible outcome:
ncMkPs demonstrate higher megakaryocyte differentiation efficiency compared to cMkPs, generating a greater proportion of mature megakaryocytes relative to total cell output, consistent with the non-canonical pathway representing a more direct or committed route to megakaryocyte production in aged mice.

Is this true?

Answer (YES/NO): NO